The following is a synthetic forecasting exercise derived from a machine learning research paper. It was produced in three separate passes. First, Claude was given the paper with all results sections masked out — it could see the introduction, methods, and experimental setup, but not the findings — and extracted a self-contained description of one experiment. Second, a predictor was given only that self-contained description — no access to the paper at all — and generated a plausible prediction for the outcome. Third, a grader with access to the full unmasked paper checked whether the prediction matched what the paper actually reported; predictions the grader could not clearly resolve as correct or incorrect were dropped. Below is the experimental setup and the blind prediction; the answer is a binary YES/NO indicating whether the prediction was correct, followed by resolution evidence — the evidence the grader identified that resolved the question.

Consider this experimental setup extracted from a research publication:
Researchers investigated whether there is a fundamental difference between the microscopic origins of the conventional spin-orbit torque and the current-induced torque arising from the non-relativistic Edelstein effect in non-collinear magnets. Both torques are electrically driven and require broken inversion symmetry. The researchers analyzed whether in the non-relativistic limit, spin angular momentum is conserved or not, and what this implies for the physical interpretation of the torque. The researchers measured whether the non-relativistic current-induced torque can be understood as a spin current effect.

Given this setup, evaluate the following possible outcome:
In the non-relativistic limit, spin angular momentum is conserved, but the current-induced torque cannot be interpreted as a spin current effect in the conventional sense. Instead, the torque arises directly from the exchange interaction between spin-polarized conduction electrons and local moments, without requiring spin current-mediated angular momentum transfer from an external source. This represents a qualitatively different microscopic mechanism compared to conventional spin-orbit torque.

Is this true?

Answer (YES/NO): NO